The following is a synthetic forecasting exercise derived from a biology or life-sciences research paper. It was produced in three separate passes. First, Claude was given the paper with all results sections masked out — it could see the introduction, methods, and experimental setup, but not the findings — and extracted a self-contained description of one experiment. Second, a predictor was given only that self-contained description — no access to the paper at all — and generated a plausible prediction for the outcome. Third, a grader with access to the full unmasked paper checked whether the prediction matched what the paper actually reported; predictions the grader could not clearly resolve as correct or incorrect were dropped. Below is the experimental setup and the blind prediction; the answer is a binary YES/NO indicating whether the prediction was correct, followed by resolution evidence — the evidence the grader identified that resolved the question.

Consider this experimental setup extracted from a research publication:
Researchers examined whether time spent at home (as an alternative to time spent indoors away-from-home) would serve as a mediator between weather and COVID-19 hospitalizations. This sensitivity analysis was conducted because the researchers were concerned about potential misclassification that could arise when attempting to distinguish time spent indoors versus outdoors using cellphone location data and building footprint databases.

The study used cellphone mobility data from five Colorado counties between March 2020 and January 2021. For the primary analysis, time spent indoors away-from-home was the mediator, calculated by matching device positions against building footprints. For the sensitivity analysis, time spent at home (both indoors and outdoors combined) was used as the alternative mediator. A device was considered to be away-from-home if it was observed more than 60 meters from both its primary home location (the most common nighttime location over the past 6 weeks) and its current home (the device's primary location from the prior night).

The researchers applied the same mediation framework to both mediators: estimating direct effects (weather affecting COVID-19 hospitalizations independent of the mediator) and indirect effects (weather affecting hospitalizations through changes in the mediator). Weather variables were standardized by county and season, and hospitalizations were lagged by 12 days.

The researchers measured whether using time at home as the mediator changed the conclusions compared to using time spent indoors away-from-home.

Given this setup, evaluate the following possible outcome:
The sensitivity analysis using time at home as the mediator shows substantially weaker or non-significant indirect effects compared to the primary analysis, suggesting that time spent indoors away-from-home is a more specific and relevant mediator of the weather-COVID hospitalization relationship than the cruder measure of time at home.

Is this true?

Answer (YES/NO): NO